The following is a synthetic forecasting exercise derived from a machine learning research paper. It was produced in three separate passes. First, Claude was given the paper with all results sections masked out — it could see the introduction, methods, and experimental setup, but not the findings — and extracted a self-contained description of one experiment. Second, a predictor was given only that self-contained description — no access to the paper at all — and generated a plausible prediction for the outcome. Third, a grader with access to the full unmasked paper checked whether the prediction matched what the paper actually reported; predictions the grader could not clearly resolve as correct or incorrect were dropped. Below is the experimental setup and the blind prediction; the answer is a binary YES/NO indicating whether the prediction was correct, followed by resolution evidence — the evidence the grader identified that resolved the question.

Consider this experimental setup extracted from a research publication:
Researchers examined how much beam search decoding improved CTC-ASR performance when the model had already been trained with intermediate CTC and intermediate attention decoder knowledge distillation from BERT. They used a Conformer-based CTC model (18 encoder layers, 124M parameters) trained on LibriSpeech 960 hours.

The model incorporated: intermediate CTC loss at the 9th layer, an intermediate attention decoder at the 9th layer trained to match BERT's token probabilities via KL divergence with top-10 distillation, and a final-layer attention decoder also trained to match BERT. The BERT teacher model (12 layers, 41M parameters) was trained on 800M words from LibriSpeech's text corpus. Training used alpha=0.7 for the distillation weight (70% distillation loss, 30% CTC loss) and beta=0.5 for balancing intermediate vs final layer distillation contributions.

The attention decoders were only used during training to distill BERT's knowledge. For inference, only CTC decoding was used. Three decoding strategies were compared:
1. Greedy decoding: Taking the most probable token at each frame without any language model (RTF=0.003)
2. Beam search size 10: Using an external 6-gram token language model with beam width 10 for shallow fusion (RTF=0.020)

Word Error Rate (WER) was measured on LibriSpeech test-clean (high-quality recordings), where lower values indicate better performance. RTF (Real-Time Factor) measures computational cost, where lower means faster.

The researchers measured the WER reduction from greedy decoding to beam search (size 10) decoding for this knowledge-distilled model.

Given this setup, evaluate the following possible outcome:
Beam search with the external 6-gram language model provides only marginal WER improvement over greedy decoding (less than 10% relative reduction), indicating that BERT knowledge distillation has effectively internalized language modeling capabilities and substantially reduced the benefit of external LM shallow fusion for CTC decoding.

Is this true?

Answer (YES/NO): NO